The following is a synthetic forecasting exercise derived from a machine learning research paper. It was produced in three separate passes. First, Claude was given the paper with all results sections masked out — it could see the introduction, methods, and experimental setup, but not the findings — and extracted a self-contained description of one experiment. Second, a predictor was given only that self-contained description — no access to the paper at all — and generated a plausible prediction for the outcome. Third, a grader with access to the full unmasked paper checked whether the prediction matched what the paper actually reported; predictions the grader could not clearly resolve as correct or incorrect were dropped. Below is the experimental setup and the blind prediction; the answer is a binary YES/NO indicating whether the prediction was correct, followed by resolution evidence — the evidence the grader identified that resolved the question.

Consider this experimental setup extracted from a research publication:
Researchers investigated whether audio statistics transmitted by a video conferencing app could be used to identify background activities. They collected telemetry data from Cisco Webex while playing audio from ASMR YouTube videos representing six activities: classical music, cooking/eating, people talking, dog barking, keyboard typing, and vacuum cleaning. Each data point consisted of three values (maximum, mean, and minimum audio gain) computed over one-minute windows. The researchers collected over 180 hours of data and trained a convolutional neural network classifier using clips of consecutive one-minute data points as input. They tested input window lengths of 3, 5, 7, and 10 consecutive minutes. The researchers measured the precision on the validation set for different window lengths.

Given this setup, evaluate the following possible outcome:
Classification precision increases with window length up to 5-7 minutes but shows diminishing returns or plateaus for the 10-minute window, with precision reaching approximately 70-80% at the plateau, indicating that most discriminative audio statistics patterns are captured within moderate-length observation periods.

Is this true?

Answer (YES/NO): NO